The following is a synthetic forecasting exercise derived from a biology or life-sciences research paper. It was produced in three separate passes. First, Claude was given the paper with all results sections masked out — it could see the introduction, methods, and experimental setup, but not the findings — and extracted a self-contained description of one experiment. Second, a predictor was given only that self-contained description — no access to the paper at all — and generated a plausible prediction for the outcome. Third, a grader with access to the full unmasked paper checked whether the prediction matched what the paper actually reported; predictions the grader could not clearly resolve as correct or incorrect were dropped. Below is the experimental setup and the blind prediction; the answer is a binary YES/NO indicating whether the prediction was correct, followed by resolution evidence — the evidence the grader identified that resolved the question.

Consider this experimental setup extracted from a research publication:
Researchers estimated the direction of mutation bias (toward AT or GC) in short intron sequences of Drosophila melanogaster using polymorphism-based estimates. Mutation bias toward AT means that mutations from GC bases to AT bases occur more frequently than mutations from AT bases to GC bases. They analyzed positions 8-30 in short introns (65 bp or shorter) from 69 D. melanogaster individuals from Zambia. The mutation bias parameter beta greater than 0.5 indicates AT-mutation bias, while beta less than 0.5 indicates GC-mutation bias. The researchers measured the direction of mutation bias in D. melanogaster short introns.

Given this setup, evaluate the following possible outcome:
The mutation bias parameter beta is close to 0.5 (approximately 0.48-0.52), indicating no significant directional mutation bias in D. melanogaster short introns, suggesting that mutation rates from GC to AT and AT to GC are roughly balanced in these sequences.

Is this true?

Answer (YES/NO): NO